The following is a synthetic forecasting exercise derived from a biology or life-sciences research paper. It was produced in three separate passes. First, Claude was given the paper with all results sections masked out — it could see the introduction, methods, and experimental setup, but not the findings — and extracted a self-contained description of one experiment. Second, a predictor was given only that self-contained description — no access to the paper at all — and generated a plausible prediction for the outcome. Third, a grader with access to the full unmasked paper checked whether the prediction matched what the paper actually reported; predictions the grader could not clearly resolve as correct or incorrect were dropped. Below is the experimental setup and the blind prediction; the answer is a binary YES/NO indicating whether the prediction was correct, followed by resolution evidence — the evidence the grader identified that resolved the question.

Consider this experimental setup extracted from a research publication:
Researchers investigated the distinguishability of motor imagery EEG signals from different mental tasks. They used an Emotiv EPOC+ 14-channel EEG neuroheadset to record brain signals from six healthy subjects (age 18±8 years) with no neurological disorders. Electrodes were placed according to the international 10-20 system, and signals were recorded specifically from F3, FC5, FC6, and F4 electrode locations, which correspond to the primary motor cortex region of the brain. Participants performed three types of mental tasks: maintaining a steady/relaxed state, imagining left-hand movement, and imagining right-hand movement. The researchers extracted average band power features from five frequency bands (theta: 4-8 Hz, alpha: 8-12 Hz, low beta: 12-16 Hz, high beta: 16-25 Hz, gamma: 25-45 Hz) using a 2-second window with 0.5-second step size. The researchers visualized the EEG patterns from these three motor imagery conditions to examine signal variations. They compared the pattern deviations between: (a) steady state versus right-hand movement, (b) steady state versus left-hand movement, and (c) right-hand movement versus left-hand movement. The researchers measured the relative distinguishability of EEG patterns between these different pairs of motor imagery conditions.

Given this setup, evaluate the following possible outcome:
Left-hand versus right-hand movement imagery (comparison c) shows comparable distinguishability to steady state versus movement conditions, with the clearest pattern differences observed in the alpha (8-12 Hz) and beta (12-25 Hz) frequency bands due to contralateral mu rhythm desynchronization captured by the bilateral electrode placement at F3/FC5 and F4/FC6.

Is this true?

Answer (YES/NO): NO